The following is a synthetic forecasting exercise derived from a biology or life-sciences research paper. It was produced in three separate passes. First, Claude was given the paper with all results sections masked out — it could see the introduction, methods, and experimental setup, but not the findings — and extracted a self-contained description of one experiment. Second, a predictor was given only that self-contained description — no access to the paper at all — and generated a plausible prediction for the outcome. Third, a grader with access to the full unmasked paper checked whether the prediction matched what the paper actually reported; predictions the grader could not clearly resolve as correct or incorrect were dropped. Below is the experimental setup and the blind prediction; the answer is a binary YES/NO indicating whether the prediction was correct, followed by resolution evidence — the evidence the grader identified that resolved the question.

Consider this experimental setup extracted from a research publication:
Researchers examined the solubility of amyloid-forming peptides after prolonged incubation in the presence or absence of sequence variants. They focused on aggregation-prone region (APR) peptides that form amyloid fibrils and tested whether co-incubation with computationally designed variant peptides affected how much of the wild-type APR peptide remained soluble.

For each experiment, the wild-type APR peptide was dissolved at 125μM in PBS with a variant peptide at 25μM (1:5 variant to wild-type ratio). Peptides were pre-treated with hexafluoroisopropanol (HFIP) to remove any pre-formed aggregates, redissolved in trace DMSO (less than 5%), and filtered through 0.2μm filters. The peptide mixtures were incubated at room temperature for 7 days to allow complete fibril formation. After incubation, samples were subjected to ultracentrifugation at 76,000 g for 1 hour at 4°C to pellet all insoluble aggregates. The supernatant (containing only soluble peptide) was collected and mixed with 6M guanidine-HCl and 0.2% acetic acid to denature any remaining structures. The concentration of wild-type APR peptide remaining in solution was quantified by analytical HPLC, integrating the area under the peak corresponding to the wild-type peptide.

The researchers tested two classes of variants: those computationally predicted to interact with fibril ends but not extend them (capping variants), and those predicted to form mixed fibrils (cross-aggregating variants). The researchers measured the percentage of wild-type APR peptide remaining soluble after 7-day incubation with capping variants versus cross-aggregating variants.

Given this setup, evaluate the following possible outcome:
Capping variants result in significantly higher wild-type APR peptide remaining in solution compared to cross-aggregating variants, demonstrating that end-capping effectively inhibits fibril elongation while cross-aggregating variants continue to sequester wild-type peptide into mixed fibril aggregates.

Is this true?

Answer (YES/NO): YES